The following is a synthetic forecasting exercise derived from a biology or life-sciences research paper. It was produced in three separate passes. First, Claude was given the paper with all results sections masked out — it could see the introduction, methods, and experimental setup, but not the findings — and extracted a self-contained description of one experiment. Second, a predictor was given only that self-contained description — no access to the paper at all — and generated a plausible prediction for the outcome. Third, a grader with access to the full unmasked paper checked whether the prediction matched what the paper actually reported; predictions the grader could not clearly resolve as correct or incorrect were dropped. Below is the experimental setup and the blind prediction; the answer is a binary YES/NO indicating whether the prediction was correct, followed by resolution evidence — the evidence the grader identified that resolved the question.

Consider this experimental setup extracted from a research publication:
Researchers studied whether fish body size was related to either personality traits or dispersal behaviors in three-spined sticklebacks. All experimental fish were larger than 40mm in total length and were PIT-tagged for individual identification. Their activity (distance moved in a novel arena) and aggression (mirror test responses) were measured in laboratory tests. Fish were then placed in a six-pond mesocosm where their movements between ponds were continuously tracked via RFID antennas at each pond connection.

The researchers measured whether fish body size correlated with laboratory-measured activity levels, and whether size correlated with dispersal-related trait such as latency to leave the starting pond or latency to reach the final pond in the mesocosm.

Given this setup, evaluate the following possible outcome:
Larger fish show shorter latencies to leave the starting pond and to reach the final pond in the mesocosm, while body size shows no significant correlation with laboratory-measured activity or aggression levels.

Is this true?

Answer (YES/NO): NO